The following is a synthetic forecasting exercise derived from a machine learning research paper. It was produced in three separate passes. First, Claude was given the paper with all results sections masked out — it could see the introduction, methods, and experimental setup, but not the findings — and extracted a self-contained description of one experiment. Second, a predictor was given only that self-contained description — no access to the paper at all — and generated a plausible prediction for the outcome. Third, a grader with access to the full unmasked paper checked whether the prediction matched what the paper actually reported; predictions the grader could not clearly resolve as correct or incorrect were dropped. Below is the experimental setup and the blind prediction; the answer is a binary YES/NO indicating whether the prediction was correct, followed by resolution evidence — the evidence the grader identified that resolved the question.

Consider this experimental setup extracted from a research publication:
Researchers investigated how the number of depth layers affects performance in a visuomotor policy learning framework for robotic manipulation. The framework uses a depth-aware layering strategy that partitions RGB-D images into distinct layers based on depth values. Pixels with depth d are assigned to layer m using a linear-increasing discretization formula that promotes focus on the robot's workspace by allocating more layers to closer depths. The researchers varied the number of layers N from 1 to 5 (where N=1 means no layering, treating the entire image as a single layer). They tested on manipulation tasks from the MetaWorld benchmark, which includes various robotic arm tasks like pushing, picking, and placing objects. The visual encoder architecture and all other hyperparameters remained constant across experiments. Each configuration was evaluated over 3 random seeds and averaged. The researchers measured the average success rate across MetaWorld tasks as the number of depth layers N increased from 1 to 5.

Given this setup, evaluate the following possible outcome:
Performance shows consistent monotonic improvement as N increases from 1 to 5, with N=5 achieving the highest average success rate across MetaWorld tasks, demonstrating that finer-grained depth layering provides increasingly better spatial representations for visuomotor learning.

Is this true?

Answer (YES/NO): NO